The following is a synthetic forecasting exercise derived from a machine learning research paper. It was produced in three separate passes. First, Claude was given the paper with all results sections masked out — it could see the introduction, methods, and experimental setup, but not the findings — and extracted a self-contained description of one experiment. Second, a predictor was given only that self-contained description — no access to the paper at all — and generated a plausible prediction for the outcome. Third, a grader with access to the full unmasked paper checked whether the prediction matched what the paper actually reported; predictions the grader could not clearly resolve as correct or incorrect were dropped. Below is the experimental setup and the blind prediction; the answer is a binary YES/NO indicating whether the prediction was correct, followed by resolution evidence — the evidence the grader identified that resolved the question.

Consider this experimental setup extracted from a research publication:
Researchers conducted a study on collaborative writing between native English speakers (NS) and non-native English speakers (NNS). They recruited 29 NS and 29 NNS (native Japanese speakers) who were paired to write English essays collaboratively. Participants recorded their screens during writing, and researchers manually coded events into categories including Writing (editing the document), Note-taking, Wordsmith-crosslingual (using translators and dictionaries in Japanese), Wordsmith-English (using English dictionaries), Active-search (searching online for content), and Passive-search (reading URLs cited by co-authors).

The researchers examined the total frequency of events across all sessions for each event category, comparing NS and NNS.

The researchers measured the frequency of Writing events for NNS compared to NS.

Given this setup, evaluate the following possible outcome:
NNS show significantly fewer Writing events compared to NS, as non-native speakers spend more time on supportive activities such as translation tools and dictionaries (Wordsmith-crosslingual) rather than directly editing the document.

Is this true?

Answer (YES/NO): NO